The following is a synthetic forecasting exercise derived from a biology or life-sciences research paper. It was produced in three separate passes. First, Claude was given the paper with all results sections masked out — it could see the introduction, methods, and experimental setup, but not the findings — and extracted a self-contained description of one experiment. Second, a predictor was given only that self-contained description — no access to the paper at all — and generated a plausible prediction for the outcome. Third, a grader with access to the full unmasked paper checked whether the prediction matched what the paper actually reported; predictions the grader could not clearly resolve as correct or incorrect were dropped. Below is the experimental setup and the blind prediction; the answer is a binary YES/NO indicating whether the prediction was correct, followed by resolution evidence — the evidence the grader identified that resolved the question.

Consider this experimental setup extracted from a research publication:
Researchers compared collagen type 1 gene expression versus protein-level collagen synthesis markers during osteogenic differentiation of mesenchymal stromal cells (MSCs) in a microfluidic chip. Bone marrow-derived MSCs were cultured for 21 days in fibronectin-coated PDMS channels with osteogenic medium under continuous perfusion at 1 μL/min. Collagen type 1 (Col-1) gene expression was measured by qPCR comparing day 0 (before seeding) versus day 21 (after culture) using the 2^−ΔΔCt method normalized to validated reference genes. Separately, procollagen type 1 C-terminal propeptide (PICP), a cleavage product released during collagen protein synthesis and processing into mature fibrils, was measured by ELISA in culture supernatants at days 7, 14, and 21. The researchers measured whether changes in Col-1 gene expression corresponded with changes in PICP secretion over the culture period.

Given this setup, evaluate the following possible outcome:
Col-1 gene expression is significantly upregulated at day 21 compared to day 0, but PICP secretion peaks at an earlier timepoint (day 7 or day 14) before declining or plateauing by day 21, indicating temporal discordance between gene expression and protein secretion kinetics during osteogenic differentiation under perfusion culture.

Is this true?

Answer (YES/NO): NO